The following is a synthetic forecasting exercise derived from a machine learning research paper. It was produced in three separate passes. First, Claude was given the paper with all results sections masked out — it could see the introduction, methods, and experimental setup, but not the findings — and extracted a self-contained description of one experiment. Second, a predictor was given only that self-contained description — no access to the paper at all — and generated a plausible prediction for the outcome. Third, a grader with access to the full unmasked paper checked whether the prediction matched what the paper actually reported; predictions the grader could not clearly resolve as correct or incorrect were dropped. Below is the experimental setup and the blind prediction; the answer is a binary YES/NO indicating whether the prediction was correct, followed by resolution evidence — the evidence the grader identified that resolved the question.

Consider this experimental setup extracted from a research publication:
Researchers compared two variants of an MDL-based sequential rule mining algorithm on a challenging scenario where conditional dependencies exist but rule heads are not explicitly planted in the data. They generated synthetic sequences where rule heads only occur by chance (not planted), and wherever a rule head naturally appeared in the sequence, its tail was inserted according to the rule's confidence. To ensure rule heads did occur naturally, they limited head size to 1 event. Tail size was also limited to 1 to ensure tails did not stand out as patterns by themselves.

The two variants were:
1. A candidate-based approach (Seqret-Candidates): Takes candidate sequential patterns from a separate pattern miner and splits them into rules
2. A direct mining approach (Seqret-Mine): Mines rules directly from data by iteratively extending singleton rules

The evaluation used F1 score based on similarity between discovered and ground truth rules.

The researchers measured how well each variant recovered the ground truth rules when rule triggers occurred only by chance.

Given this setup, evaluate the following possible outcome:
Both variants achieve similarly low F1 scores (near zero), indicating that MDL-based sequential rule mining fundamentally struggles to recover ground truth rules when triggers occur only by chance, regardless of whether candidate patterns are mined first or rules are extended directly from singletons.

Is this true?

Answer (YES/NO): NO